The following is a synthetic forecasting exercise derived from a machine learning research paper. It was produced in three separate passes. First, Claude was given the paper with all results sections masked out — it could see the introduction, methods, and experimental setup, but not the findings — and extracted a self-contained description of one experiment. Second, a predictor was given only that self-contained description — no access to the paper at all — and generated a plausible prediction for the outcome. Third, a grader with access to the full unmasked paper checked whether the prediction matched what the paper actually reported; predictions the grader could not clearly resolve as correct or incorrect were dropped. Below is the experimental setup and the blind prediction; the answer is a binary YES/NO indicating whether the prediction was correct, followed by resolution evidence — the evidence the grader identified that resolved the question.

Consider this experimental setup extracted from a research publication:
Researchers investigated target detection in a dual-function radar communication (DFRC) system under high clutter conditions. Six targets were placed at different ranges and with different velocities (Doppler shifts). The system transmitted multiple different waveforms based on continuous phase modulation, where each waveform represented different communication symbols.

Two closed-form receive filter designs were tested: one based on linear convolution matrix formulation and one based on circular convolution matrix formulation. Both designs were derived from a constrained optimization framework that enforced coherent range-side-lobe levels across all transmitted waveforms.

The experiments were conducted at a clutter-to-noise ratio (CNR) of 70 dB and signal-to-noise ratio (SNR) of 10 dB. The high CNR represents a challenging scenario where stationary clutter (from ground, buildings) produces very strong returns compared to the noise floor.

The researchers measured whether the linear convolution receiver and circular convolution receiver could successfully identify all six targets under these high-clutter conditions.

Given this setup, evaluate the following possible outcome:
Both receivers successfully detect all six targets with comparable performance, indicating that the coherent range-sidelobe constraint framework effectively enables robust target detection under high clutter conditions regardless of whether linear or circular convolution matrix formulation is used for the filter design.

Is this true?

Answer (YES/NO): NO